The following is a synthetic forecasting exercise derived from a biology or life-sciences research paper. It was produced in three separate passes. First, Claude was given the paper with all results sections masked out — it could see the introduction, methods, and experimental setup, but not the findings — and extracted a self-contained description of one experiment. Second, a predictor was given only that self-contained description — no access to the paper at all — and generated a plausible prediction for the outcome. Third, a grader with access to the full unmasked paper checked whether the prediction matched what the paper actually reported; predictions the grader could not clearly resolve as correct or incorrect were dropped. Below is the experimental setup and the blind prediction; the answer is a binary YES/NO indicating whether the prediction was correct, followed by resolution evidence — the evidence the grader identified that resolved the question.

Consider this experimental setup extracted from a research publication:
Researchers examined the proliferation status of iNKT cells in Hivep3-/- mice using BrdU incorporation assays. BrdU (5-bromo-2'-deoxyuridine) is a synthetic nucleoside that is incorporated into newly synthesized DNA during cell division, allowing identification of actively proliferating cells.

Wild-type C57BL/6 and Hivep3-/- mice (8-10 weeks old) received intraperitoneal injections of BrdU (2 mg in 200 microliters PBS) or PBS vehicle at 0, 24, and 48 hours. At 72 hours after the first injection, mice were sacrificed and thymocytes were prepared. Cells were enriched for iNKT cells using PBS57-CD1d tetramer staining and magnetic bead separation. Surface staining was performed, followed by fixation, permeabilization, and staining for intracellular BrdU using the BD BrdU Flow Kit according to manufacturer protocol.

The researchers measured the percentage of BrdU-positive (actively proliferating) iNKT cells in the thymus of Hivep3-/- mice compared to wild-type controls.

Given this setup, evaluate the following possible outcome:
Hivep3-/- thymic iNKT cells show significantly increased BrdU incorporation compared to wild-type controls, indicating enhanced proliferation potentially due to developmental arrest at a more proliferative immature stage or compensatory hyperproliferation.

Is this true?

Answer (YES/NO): NO